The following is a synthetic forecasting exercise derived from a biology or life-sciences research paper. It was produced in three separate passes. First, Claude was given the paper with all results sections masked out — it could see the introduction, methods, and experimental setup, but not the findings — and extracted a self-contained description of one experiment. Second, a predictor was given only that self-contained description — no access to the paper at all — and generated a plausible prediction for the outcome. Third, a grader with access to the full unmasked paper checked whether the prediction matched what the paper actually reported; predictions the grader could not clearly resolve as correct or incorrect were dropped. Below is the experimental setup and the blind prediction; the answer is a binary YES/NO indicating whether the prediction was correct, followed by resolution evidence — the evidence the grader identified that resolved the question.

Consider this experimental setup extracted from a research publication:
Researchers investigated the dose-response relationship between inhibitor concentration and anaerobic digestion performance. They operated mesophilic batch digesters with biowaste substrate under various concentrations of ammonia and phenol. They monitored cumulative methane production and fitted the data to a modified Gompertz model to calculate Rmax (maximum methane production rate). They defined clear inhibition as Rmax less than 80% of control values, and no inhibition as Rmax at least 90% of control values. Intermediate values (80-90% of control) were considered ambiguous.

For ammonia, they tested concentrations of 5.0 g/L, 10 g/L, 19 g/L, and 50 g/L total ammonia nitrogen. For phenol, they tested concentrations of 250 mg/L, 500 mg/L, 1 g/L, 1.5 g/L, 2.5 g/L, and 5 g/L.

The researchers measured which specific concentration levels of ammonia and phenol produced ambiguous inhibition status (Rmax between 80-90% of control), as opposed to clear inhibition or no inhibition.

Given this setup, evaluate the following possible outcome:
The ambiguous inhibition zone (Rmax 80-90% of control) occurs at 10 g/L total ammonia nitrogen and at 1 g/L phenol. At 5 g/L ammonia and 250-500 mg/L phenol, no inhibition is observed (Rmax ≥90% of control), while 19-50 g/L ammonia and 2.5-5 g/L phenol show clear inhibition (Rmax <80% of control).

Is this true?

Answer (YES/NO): NO